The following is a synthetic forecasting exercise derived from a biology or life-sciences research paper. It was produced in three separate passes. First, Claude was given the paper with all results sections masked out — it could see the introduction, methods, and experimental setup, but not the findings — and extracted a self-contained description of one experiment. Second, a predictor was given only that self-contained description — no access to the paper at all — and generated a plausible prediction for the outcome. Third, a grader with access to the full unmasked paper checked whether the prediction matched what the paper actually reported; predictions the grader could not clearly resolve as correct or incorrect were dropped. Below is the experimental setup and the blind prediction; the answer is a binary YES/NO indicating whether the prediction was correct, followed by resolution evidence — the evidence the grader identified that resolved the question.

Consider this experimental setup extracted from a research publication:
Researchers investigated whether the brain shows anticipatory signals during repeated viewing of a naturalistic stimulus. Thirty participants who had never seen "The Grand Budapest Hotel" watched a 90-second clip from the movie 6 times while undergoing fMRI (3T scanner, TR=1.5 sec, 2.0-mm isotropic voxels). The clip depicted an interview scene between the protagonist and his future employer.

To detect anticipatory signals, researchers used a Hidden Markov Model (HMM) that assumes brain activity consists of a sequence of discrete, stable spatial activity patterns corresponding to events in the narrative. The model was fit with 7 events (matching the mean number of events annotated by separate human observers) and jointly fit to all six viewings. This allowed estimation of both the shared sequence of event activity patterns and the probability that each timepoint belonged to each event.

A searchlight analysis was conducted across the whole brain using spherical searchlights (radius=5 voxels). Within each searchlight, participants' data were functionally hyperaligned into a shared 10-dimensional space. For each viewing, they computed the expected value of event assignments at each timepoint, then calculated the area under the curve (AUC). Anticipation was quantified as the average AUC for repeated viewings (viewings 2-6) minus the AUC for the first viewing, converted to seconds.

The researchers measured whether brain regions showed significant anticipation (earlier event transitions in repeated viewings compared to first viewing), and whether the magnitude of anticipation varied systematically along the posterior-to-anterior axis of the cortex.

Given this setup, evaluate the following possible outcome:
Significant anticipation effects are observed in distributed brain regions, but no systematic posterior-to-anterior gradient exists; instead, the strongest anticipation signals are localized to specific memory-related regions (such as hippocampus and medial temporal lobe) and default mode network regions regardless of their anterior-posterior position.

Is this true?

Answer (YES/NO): NO